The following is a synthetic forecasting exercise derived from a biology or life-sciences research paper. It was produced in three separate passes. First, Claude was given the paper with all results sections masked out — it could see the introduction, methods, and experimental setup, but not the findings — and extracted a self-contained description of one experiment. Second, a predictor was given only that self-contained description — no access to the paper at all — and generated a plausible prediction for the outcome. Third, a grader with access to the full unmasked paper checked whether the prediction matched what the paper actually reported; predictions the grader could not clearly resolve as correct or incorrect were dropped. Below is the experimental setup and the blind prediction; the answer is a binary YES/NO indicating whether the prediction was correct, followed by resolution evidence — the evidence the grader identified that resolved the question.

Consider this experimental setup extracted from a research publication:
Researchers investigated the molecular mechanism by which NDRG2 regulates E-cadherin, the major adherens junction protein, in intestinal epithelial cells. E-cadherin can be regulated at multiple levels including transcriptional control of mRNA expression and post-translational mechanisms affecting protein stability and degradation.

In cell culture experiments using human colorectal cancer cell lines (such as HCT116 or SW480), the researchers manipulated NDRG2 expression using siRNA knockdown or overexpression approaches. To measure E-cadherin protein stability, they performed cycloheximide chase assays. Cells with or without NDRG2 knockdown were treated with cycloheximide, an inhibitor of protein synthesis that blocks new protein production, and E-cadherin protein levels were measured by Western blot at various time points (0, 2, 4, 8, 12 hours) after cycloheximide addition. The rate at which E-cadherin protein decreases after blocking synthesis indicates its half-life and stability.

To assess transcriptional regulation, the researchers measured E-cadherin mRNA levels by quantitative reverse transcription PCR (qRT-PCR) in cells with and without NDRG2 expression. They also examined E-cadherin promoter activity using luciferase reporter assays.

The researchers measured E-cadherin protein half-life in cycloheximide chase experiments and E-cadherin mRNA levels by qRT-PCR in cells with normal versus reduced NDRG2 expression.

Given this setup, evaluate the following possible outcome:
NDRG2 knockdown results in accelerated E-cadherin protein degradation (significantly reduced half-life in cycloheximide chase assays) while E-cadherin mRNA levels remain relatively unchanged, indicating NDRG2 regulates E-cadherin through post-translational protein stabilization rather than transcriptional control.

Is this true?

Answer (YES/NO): NO